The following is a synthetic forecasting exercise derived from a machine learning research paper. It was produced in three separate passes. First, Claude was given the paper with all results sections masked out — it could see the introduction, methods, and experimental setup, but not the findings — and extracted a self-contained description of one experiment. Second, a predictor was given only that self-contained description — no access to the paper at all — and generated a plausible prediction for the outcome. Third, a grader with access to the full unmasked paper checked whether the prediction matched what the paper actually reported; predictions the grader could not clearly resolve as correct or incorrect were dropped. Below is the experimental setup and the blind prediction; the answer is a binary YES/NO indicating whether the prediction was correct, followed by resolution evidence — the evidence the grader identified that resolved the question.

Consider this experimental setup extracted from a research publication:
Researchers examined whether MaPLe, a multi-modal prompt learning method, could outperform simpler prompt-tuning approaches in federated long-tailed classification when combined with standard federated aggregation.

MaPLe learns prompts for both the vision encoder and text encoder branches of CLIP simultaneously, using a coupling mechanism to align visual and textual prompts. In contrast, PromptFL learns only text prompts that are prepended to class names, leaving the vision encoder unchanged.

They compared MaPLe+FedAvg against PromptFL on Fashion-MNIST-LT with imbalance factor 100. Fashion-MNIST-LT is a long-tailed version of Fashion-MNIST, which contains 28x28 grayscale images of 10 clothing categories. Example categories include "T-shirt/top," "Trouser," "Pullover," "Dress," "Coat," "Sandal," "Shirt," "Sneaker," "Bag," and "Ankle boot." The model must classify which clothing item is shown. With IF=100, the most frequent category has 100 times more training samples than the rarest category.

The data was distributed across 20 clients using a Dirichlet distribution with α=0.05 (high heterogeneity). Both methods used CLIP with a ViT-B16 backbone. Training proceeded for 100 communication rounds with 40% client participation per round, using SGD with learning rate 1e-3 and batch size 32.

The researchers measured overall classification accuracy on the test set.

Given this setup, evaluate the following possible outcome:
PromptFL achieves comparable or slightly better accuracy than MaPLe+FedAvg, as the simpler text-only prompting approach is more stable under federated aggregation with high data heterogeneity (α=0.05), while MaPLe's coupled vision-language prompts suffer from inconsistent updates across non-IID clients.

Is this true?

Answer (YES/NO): NO